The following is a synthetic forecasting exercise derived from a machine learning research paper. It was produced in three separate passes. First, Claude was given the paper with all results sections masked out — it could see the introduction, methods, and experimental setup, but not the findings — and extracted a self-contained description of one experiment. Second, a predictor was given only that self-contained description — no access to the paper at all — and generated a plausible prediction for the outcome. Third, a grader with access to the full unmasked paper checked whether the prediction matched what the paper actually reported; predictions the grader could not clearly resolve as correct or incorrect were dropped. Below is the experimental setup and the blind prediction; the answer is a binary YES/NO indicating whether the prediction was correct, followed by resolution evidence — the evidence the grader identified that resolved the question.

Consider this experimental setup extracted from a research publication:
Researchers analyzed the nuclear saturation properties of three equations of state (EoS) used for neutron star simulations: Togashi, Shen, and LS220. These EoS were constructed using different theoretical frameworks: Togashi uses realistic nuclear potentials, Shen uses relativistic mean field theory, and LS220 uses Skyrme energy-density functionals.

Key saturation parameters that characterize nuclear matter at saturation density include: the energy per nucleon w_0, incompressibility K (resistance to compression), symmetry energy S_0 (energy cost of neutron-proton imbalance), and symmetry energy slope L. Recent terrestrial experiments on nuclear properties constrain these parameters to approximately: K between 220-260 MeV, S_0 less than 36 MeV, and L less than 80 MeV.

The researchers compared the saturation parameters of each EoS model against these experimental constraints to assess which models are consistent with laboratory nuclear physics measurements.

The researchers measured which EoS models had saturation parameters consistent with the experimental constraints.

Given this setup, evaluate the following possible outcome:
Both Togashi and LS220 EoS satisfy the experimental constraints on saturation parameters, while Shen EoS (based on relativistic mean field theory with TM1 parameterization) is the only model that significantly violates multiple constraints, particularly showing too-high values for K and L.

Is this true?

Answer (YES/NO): NO